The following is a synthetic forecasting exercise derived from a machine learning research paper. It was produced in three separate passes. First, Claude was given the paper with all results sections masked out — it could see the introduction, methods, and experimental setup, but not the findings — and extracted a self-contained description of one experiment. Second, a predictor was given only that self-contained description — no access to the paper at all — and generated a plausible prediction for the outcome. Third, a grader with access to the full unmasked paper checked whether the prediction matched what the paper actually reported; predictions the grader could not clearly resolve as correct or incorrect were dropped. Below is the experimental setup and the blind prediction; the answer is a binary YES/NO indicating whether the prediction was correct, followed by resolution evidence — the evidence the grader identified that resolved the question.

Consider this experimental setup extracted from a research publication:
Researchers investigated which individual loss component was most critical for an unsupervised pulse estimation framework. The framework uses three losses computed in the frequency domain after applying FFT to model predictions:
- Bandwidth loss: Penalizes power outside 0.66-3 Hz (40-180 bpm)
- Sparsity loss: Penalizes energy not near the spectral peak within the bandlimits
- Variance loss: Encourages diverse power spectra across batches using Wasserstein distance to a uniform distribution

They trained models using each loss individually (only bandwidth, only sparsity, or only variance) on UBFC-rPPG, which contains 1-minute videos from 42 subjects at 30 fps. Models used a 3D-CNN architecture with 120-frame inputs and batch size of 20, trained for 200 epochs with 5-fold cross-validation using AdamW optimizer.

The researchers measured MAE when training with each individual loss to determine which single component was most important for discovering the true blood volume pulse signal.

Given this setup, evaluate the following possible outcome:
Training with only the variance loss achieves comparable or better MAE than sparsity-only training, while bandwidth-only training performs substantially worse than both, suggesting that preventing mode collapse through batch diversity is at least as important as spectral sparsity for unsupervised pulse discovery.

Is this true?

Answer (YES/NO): NO